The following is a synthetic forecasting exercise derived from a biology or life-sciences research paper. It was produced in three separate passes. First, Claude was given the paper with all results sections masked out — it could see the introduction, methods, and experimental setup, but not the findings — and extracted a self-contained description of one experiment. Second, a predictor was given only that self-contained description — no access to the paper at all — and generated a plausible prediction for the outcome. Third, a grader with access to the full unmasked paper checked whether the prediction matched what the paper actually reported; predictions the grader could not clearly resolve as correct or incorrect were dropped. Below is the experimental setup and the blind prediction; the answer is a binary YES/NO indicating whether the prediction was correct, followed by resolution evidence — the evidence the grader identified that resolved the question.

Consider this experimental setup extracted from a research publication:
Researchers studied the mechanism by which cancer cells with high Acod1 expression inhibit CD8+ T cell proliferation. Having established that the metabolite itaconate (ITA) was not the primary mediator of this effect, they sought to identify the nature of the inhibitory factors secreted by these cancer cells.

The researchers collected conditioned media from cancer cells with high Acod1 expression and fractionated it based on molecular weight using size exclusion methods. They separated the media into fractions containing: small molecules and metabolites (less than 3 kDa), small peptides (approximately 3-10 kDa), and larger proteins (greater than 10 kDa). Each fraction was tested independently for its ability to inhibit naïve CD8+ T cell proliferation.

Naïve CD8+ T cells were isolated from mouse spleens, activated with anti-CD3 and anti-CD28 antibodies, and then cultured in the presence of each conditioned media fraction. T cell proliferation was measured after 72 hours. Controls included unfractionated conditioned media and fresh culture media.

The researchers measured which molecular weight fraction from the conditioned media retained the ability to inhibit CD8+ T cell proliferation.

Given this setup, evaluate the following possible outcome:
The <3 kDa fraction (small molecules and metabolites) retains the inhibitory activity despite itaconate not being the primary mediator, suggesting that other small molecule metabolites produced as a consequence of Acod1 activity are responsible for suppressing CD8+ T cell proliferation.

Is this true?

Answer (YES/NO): NO